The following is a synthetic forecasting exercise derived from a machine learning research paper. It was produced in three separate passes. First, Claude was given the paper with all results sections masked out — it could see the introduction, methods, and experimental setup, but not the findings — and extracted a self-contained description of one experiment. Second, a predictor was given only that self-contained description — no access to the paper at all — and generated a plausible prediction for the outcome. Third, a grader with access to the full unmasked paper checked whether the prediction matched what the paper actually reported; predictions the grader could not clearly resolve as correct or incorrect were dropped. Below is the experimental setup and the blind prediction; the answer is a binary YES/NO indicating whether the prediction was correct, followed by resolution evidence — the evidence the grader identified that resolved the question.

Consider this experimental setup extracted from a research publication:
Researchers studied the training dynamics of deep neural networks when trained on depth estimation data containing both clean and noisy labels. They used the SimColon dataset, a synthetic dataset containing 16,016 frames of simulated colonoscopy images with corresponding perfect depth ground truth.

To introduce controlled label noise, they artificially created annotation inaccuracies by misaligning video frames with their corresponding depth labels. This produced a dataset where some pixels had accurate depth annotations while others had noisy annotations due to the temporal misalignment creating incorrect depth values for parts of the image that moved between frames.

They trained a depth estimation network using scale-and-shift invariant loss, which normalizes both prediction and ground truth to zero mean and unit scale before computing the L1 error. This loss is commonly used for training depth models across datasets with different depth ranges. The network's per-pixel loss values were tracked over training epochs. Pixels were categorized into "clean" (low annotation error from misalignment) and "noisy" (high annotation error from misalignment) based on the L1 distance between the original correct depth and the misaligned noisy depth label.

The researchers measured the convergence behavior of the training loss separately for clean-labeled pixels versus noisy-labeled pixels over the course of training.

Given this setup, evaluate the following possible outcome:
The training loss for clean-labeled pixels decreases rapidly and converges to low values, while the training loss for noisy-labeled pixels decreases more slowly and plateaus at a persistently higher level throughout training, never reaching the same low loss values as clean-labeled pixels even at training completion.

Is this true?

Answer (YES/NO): YES